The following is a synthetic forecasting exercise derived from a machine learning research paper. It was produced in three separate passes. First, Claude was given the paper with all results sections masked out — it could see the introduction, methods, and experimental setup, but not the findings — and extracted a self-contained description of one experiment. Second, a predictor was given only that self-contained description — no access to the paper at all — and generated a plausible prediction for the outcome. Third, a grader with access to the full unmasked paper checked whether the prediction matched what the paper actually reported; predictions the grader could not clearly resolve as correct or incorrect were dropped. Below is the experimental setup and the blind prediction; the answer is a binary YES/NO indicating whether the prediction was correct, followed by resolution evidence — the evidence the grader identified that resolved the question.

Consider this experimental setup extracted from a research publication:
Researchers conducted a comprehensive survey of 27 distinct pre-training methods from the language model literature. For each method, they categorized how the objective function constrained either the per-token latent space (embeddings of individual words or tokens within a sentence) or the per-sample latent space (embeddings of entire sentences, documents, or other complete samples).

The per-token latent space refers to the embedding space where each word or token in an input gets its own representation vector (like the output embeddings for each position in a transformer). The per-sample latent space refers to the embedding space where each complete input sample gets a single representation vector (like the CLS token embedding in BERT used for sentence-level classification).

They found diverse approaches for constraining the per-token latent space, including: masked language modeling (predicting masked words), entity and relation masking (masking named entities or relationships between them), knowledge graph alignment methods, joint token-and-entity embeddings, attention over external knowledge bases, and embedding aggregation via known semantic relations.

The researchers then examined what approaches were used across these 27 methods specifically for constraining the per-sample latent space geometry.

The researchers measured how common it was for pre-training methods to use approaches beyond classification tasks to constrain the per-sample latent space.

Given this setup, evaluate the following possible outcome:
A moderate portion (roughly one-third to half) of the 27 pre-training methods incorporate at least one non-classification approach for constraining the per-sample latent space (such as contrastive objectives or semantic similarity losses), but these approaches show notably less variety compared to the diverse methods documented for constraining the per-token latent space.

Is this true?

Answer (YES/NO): NO